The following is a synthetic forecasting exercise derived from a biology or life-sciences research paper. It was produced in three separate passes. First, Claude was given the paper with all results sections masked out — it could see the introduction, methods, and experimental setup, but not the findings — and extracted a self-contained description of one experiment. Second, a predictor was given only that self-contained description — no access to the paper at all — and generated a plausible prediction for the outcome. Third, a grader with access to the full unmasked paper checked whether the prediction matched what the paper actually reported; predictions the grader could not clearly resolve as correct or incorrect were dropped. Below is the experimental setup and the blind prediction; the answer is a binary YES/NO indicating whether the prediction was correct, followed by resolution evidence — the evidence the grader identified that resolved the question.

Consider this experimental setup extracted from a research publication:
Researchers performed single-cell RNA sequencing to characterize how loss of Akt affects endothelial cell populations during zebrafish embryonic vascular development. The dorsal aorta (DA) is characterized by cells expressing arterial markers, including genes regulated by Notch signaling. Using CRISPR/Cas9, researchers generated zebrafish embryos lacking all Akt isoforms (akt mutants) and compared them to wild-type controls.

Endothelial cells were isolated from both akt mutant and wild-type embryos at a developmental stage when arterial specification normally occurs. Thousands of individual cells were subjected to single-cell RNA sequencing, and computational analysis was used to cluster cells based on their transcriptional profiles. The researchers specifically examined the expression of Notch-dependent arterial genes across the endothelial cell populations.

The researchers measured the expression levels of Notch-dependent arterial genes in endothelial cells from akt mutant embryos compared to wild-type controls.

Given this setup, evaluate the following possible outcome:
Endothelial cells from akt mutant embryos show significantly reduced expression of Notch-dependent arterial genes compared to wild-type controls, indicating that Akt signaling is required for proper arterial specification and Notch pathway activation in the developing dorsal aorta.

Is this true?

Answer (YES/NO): YES